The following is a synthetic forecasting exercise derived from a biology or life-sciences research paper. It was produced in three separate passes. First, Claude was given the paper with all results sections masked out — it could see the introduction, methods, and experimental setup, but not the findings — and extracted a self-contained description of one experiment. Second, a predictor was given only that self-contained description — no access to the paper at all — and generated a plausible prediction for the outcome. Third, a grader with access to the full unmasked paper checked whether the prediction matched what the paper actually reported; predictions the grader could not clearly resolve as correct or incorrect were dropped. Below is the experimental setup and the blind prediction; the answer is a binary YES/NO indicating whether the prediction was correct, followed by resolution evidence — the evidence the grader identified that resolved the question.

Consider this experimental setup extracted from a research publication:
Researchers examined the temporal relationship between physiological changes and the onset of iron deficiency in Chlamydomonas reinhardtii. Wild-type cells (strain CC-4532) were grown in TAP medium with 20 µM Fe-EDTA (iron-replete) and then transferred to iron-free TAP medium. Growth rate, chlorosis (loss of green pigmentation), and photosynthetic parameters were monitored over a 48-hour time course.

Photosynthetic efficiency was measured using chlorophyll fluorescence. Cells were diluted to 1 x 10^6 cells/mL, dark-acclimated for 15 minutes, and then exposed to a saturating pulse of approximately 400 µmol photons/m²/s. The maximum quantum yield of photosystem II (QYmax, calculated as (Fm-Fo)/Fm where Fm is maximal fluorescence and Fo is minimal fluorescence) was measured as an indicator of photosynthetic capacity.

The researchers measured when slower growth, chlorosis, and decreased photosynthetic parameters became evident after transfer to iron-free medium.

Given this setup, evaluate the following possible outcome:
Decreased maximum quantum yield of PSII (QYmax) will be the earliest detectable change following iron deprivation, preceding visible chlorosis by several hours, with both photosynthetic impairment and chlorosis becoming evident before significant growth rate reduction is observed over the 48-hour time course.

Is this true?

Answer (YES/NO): NO